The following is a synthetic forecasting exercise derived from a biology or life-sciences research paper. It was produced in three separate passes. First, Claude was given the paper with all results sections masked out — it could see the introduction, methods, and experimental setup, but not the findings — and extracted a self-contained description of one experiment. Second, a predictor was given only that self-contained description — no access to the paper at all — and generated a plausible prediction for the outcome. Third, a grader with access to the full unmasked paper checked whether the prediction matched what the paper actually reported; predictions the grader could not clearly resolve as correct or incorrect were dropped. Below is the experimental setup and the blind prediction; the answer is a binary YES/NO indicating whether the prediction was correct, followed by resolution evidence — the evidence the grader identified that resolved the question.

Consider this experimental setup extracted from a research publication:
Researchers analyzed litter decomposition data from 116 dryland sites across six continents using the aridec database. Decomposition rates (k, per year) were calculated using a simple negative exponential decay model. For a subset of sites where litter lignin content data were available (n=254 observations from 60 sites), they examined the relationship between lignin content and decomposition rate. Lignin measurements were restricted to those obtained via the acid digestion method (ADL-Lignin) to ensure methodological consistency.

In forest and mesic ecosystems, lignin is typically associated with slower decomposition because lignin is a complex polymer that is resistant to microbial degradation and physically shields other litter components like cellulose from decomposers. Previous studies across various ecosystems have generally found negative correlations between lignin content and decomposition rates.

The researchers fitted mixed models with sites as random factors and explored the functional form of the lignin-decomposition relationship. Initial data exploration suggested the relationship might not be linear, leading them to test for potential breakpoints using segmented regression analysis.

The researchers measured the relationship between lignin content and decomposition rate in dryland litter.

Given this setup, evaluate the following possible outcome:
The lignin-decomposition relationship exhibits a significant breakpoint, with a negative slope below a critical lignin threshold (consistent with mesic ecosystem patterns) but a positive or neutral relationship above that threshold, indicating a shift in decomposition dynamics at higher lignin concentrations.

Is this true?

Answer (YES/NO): NO